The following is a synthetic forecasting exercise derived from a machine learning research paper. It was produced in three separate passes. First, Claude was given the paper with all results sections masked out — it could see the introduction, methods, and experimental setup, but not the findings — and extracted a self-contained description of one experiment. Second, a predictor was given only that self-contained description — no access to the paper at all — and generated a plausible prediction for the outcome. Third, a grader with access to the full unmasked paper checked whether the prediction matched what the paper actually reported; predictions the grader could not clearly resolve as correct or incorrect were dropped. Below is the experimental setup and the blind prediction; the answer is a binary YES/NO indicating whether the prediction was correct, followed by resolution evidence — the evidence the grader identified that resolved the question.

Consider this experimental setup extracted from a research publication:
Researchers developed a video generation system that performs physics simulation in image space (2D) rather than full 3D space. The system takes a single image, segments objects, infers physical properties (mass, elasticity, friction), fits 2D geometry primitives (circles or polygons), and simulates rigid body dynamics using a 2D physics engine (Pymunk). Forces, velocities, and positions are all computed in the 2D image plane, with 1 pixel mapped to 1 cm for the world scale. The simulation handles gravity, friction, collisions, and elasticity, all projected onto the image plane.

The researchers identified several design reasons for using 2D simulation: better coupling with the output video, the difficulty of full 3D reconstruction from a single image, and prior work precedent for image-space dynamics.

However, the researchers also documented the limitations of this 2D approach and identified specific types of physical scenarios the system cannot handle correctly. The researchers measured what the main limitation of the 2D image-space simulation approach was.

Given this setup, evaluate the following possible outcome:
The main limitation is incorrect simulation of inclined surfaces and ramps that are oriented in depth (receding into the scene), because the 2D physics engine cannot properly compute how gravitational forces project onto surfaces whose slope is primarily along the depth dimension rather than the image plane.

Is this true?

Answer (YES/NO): NO